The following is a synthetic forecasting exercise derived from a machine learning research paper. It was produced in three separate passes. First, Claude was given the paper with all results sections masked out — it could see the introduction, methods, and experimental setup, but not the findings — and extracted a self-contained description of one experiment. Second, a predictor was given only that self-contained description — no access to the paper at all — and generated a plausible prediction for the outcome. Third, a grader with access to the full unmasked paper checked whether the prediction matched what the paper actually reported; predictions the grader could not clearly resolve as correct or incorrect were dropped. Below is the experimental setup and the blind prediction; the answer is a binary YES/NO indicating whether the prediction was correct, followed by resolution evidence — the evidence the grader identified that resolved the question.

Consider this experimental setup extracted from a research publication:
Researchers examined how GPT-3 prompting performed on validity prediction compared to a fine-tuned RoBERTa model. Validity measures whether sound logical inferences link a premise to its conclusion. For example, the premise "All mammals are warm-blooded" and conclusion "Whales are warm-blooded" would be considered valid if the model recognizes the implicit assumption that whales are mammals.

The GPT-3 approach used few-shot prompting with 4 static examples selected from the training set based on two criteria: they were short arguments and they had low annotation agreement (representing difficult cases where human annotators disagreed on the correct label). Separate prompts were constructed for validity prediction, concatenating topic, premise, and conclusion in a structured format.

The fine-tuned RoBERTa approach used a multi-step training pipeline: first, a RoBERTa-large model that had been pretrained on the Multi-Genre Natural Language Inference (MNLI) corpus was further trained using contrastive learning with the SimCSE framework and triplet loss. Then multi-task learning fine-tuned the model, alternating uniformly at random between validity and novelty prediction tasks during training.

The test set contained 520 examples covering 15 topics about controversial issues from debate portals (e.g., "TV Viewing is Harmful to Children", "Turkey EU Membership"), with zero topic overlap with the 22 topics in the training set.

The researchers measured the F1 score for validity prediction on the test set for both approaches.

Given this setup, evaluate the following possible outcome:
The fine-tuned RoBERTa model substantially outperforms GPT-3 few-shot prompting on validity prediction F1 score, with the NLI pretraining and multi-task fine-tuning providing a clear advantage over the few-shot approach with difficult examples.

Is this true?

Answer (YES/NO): NO